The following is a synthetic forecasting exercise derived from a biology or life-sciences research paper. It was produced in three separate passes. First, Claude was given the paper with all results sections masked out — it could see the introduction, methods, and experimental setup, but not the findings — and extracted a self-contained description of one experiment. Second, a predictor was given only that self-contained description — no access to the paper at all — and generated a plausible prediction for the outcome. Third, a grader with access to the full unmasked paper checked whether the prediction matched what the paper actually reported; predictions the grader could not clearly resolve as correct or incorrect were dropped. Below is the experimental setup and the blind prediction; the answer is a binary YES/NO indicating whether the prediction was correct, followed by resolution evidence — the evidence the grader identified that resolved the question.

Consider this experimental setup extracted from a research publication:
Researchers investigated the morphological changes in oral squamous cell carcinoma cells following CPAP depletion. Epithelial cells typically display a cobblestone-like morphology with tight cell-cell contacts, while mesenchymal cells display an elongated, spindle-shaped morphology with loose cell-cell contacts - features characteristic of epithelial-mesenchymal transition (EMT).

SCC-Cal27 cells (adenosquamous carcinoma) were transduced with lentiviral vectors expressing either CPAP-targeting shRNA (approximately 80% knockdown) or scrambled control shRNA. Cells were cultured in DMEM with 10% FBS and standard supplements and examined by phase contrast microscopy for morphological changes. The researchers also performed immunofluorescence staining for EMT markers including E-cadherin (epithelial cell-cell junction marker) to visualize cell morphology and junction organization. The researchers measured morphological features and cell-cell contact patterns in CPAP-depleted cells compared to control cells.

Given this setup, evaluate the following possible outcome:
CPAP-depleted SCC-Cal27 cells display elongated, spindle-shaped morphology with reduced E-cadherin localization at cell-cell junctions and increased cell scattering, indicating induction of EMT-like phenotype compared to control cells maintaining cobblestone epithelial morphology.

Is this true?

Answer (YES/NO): YES